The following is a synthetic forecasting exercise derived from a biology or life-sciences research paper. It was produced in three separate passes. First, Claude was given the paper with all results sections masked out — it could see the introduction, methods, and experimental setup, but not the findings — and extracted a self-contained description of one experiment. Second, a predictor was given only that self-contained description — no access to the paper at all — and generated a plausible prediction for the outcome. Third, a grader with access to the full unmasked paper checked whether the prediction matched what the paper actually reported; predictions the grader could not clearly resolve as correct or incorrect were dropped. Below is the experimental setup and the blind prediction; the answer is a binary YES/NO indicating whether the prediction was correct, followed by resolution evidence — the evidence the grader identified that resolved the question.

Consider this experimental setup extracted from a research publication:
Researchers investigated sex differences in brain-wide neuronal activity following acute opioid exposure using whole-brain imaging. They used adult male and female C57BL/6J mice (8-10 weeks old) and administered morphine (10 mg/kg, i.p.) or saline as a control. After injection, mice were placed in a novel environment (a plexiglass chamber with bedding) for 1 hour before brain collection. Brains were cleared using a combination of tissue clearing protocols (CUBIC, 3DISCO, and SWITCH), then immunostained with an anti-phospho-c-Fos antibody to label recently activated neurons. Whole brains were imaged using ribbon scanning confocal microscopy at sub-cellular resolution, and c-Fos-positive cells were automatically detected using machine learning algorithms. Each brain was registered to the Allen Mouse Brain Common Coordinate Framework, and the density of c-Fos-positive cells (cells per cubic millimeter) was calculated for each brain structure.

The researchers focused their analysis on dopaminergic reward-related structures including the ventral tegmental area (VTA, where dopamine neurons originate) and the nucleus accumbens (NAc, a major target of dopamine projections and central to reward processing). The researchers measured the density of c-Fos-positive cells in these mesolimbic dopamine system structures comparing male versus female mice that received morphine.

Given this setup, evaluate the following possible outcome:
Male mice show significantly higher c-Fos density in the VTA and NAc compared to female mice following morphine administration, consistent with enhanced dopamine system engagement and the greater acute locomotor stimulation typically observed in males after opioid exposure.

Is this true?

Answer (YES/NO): NO